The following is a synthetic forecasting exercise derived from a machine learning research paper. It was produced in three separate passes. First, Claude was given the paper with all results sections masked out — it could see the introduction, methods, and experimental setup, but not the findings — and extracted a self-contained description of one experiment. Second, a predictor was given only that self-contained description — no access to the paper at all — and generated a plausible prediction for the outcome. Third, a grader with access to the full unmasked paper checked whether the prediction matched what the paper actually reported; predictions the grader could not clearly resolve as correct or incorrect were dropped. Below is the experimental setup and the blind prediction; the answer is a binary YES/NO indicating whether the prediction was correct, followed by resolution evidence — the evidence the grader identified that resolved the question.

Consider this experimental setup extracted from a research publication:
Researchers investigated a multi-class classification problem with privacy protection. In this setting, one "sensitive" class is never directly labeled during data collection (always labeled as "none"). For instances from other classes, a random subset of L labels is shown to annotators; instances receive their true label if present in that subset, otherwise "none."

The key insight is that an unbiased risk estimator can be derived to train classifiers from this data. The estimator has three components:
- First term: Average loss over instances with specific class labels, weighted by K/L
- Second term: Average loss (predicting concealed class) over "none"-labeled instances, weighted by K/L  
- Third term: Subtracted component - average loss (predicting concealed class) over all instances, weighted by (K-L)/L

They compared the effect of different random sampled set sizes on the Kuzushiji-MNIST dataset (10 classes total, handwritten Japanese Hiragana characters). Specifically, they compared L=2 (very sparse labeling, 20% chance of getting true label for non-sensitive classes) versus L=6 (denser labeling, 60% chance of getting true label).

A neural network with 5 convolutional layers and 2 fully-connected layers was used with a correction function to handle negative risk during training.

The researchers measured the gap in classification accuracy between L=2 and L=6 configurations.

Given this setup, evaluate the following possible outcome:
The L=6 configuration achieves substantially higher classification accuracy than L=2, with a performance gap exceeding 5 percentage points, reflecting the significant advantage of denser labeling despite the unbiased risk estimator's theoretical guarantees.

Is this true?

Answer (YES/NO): NO